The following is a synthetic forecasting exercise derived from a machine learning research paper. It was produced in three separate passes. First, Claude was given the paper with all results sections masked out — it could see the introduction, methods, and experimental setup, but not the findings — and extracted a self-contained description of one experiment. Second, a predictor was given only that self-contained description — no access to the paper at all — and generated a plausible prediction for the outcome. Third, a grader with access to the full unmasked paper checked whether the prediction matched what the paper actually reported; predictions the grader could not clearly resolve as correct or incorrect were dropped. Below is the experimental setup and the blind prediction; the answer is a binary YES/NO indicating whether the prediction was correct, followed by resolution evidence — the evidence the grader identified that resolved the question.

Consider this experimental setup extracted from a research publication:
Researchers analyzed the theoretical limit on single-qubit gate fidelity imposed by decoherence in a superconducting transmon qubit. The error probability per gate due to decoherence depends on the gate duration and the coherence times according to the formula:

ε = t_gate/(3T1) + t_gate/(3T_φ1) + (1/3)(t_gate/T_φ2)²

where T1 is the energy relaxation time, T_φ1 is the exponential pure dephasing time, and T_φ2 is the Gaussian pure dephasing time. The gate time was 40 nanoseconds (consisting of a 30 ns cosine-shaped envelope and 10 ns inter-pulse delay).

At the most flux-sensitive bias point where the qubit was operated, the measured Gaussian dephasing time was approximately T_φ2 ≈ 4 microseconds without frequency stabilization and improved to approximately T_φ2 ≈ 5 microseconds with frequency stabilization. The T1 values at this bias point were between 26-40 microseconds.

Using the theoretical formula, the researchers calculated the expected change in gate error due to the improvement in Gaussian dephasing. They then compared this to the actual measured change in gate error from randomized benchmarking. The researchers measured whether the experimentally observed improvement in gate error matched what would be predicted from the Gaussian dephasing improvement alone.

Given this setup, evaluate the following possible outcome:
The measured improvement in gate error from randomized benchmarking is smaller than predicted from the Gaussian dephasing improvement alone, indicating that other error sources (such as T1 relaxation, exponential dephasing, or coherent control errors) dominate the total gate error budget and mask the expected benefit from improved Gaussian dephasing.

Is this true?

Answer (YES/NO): NO